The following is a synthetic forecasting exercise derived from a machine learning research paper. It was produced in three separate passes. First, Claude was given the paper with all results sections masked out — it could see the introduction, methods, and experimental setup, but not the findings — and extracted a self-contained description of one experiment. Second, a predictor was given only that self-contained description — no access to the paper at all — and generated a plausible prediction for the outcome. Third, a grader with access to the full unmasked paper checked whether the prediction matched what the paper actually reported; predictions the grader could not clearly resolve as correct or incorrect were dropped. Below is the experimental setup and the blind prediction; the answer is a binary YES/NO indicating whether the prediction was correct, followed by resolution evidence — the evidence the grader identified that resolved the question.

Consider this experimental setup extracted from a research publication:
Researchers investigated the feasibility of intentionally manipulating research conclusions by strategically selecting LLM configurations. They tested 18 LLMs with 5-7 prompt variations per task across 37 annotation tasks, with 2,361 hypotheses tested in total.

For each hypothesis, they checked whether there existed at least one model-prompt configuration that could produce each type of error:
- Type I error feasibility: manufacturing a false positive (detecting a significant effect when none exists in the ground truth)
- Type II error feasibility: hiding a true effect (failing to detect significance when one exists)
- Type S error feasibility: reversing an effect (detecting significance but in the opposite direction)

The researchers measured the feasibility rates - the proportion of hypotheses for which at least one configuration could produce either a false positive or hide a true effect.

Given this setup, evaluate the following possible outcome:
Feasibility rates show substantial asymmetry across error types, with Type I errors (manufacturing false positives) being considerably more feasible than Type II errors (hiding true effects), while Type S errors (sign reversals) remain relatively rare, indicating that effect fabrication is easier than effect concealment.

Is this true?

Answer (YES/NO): NO